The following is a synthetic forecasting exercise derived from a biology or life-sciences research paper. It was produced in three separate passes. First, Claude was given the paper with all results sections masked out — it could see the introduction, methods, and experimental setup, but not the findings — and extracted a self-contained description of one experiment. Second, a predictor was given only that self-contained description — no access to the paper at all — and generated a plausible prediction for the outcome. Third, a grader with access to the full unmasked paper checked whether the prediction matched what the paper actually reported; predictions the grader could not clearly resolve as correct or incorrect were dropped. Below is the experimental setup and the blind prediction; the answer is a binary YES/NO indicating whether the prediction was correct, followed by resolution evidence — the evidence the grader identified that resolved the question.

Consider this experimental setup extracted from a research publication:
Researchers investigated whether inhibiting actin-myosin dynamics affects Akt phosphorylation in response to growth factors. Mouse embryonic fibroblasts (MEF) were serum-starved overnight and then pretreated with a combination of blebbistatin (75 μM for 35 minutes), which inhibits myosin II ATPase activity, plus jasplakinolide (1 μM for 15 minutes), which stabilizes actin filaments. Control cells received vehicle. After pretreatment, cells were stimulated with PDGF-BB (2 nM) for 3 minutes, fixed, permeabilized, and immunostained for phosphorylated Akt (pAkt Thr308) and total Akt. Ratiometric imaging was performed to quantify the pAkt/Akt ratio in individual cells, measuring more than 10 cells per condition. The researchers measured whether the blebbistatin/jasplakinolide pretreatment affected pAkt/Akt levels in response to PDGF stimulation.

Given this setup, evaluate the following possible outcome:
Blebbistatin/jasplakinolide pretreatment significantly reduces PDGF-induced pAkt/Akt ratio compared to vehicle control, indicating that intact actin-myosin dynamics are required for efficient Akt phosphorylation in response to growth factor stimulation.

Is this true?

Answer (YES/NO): NO